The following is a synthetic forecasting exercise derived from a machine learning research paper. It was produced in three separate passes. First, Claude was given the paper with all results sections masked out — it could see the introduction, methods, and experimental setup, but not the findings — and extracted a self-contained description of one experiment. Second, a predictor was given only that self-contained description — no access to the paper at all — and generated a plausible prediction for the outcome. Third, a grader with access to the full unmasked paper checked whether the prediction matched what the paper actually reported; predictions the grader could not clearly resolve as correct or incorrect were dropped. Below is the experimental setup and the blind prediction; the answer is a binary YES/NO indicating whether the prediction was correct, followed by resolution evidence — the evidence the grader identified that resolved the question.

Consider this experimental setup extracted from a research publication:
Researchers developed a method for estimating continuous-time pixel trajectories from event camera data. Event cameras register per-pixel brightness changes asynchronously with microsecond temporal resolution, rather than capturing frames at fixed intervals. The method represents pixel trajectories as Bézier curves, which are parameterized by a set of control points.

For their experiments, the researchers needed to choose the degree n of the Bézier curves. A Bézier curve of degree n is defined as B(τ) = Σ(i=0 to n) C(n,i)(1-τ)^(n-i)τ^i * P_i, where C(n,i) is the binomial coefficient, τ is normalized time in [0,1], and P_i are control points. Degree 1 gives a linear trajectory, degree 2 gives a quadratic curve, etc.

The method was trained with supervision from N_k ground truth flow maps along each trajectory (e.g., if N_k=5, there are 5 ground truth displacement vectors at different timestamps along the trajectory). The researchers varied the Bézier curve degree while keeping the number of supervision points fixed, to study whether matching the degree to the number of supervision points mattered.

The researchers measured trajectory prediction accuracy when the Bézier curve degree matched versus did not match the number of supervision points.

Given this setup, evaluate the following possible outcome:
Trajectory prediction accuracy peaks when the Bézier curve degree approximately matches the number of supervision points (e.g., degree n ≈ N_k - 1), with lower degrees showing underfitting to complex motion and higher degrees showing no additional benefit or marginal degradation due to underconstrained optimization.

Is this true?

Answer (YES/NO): NO